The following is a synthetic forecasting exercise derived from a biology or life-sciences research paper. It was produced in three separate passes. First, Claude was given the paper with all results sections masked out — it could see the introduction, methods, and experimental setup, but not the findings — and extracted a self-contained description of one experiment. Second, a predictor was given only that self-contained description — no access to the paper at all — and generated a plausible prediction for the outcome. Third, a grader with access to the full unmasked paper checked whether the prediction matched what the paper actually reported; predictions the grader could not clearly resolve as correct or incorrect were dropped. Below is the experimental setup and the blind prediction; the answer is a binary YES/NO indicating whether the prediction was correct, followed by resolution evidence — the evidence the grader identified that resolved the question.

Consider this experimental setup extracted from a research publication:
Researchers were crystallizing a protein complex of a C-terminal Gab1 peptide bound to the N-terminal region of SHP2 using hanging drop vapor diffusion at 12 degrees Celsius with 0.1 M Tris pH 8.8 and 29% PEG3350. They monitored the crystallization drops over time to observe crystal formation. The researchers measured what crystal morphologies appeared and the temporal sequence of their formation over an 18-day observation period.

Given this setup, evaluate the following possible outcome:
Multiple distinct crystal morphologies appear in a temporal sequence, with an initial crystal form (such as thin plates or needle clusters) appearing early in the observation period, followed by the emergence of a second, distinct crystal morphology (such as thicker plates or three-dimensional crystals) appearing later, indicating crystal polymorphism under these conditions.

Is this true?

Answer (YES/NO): YES